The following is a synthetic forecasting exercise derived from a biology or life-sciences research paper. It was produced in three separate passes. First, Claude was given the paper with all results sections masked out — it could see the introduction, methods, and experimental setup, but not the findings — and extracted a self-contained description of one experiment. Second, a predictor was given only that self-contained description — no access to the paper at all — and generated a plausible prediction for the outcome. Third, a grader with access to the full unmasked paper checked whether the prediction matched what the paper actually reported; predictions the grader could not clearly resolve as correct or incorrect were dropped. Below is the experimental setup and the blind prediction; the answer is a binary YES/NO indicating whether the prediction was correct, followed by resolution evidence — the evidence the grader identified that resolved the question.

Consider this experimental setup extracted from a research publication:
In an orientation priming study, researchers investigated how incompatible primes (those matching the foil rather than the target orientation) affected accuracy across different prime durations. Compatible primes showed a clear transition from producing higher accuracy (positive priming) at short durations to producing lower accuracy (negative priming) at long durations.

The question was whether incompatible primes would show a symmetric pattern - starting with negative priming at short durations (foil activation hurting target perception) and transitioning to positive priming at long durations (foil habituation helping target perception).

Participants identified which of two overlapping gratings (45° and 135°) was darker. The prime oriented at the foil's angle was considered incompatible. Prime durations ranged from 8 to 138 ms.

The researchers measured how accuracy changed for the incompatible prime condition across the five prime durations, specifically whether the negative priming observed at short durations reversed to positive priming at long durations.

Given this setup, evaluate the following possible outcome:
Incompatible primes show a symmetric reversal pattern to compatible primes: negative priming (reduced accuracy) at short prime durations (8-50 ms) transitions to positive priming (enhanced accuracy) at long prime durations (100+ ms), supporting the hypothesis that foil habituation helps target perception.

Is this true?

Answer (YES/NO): NO